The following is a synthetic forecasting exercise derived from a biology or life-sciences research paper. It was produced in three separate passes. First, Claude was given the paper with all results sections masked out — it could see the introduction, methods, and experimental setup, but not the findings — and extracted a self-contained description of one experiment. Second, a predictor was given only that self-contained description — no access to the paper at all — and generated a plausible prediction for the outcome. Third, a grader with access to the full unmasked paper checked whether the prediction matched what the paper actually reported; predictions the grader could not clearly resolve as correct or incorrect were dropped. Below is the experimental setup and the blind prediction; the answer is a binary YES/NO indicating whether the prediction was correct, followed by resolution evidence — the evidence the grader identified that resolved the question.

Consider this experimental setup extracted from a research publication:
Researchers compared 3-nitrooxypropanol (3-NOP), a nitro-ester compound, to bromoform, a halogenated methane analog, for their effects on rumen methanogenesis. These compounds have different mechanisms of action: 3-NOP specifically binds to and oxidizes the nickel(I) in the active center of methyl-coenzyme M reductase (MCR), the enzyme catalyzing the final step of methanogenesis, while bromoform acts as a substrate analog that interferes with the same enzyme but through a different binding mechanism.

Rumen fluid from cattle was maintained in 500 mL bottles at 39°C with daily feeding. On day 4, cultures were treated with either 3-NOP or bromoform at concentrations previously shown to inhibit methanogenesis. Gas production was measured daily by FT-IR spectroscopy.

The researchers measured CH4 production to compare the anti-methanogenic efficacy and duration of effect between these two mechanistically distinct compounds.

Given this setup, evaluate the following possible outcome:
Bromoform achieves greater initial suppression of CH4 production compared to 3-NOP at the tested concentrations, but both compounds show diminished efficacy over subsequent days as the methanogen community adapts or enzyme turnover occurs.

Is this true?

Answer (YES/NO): NO